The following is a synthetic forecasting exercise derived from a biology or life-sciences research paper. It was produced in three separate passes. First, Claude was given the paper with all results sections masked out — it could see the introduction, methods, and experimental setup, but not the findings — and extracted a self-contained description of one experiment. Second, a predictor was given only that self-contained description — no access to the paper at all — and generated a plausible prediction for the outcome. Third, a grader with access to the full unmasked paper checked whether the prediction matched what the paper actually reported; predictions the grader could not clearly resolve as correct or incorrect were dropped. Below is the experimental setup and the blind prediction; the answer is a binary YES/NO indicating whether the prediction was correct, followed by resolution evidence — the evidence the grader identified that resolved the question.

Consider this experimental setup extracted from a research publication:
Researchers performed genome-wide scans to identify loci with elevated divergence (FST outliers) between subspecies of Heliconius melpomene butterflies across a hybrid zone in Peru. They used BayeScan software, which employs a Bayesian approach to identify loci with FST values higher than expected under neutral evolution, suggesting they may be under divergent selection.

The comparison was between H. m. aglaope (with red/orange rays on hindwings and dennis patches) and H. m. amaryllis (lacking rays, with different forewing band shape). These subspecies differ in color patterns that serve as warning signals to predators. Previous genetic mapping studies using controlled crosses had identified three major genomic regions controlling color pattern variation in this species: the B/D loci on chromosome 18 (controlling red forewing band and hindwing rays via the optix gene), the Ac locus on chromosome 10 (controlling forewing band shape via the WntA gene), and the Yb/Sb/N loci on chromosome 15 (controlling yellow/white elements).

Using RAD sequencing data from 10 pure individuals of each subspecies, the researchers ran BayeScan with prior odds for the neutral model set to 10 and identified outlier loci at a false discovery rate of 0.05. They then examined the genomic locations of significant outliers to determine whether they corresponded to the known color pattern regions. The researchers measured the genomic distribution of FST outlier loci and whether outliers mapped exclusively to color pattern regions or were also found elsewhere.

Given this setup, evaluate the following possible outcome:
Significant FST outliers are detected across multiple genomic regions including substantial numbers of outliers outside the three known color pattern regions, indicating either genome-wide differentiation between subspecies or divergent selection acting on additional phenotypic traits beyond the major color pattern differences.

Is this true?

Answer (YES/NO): YES